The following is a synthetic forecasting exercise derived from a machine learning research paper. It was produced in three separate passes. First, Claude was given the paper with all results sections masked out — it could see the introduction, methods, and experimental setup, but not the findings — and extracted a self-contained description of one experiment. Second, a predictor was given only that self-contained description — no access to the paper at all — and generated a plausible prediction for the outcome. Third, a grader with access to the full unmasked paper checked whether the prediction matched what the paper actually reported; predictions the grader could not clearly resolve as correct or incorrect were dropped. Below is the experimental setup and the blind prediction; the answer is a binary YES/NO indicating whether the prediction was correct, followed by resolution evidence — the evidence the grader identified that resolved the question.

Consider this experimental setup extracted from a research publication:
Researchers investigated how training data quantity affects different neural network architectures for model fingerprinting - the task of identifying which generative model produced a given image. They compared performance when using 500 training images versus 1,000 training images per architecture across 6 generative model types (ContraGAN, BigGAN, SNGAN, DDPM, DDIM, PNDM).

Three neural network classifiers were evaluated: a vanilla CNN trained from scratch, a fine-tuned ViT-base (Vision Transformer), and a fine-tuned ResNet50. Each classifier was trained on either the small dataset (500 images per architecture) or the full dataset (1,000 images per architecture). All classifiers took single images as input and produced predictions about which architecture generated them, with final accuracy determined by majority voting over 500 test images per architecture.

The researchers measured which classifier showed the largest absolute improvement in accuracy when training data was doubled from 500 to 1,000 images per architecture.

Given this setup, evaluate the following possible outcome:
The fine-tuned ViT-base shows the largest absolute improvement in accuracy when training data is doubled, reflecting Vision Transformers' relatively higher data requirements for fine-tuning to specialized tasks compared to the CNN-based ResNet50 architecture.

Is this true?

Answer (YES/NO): NO